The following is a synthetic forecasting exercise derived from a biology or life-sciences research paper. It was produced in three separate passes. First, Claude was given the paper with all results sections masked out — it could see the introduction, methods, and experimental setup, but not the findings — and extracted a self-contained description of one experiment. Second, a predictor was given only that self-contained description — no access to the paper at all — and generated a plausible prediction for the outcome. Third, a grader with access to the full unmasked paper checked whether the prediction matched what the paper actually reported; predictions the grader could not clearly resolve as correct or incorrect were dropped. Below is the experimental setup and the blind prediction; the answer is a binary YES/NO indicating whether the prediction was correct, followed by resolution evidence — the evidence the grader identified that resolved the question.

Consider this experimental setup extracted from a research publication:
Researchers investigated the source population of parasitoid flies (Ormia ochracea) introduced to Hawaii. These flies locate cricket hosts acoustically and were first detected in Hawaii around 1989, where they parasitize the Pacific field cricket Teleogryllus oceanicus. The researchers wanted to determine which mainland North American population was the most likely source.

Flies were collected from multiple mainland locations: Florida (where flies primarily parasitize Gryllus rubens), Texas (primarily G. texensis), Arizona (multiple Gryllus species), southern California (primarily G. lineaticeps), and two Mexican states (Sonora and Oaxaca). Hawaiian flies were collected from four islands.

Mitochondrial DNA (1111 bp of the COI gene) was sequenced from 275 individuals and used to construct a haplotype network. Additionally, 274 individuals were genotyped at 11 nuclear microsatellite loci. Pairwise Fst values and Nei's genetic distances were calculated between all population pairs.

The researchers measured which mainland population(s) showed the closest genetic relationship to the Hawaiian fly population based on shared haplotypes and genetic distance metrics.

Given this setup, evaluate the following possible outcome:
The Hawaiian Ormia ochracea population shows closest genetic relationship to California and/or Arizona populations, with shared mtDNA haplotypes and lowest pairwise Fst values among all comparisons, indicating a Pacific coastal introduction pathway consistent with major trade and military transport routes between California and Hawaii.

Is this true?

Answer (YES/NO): YES